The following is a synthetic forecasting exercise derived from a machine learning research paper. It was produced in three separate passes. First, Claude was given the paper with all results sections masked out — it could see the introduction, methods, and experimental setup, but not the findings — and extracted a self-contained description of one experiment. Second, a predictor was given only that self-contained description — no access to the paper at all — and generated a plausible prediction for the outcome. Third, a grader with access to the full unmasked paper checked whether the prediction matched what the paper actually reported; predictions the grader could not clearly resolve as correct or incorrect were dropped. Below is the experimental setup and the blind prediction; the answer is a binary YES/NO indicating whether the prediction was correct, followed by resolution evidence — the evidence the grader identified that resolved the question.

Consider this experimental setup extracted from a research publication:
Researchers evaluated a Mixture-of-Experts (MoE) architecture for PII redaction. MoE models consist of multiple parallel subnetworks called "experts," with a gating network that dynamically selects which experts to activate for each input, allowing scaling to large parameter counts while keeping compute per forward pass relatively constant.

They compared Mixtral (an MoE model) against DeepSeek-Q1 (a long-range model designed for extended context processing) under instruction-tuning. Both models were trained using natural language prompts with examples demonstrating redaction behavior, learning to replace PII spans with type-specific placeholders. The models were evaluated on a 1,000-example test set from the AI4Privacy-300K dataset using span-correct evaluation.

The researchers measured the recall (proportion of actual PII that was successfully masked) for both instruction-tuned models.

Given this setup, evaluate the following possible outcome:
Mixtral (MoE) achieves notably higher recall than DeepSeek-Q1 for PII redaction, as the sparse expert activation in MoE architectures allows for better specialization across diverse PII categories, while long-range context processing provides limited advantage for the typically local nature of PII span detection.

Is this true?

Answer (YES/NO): NO